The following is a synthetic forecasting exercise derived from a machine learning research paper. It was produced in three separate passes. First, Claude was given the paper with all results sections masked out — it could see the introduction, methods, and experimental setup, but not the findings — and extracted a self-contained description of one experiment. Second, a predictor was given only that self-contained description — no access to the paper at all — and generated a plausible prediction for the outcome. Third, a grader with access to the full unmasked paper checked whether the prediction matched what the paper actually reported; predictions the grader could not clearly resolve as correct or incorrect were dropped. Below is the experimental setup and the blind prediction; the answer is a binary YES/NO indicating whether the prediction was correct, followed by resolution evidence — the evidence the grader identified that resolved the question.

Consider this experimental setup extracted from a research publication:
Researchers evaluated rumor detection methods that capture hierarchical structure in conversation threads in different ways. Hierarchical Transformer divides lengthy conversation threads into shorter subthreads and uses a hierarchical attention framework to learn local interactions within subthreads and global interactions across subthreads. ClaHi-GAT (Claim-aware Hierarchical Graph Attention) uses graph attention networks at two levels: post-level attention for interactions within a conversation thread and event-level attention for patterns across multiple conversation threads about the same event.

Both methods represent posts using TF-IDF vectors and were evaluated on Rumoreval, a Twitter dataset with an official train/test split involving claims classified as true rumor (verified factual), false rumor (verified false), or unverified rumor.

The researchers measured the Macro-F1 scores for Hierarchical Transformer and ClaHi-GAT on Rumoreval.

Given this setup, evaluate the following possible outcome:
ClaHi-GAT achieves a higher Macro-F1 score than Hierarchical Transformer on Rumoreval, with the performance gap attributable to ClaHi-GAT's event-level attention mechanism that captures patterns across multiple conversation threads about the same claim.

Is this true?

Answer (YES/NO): NO